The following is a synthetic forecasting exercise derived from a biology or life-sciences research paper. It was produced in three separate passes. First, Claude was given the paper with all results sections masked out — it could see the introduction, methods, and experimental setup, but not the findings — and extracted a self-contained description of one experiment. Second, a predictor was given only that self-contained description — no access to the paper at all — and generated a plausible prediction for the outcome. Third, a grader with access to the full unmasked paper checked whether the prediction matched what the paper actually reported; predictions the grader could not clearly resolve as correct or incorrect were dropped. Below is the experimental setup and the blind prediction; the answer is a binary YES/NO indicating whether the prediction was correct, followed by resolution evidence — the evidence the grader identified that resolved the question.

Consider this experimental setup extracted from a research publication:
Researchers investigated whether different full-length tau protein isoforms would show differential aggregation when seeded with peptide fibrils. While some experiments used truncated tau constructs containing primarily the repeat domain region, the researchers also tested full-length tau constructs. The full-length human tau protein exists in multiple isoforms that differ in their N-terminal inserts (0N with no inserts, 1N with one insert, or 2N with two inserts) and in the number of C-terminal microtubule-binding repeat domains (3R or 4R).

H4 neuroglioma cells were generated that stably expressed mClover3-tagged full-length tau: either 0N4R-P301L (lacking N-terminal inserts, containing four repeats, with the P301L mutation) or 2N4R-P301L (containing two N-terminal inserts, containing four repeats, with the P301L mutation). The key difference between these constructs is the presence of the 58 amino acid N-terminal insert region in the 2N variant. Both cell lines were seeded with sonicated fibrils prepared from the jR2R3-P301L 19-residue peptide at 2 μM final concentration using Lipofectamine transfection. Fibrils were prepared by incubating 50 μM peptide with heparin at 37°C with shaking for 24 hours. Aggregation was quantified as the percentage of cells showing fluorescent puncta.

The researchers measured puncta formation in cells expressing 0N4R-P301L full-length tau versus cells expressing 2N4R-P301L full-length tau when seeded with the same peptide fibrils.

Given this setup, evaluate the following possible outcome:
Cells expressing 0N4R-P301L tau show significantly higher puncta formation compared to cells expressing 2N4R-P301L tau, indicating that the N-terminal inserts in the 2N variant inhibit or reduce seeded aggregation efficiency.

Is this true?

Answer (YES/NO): NO